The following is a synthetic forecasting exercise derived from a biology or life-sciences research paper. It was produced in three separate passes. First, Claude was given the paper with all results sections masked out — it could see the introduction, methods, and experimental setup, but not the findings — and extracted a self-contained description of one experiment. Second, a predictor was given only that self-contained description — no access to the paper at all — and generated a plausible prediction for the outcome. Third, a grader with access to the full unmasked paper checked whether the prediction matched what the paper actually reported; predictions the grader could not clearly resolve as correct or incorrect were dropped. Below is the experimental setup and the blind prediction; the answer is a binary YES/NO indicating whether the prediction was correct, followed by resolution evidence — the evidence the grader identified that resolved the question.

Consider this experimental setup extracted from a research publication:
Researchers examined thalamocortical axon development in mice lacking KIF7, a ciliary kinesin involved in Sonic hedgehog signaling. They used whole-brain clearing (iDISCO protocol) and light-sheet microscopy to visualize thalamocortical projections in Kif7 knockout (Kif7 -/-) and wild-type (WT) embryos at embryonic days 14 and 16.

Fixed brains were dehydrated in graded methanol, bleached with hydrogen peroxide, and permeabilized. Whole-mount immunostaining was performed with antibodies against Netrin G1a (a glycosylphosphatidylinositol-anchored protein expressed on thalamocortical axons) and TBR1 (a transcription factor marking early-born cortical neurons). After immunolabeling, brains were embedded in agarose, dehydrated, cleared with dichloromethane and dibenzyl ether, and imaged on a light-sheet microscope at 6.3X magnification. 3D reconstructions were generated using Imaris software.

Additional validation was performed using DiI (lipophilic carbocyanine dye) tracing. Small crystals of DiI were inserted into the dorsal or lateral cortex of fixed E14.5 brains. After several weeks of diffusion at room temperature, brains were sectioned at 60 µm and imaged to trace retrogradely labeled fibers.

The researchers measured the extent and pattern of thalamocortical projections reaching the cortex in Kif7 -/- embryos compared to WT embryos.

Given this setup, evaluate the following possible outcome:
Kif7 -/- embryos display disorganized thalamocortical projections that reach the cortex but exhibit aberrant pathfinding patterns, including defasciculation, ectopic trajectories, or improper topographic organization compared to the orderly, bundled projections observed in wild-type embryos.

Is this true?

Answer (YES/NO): NO